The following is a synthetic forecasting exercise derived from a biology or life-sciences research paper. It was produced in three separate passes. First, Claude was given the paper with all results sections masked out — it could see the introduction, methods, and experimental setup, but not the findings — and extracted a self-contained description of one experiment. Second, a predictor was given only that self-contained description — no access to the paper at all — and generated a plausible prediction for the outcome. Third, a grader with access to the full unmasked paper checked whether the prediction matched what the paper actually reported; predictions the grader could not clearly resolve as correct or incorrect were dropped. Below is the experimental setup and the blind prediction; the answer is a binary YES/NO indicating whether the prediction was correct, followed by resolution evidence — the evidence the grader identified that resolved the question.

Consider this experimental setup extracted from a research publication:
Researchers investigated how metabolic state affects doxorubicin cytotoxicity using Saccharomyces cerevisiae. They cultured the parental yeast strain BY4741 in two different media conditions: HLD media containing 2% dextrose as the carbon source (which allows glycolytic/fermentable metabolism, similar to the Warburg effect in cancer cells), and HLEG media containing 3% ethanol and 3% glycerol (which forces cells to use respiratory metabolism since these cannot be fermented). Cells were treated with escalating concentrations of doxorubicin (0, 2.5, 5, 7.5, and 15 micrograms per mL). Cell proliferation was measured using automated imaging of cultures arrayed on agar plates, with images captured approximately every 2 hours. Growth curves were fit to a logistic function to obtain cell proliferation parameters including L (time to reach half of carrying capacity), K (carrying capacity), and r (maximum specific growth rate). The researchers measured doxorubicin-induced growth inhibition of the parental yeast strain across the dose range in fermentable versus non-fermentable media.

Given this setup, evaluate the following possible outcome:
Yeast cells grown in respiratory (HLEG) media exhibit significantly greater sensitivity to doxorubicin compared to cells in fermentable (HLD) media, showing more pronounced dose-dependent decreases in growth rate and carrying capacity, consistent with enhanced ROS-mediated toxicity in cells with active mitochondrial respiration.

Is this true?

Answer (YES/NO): YES